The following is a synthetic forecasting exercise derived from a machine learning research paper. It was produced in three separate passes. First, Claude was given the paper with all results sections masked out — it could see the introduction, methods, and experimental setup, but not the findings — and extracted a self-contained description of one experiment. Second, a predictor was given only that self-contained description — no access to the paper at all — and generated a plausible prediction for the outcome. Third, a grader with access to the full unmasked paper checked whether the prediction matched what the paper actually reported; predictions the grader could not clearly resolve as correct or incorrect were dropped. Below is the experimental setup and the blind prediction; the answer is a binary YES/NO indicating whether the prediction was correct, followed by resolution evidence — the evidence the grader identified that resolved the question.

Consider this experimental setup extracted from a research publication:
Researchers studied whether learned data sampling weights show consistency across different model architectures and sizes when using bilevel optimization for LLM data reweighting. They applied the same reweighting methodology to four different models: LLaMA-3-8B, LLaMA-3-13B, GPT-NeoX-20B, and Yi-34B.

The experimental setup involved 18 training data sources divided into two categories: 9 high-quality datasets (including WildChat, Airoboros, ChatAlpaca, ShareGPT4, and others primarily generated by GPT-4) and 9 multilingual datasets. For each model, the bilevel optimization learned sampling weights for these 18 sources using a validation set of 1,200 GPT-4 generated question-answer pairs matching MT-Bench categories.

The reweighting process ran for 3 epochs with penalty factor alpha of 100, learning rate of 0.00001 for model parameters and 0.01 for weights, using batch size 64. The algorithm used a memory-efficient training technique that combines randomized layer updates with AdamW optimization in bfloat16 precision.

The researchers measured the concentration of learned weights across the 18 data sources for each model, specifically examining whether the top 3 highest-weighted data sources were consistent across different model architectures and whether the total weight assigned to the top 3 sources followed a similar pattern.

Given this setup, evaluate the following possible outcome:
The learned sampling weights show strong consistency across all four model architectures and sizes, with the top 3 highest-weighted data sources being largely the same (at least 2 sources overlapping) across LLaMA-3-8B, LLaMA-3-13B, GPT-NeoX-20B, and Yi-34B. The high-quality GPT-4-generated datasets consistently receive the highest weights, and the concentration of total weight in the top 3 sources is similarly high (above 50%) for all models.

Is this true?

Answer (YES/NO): YES